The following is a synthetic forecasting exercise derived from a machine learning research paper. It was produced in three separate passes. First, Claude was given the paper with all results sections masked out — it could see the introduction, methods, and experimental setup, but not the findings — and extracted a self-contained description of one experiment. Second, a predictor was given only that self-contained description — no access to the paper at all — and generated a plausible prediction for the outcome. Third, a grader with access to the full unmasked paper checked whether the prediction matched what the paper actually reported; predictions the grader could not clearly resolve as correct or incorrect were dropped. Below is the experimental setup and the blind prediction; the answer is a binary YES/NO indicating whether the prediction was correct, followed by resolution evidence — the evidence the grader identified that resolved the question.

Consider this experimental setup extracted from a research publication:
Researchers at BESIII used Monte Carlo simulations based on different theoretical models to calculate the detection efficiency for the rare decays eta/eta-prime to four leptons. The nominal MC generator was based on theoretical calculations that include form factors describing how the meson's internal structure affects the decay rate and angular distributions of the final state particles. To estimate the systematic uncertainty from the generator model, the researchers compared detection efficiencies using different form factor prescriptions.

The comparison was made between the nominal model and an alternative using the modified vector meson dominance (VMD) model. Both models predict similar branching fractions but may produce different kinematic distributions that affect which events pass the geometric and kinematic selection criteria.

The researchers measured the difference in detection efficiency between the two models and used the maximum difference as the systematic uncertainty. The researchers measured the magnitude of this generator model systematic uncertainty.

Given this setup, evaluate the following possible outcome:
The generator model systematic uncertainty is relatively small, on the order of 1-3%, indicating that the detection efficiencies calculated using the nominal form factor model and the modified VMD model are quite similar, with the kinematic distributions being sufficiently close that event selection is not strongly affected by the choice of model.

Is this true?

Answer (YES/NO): NO